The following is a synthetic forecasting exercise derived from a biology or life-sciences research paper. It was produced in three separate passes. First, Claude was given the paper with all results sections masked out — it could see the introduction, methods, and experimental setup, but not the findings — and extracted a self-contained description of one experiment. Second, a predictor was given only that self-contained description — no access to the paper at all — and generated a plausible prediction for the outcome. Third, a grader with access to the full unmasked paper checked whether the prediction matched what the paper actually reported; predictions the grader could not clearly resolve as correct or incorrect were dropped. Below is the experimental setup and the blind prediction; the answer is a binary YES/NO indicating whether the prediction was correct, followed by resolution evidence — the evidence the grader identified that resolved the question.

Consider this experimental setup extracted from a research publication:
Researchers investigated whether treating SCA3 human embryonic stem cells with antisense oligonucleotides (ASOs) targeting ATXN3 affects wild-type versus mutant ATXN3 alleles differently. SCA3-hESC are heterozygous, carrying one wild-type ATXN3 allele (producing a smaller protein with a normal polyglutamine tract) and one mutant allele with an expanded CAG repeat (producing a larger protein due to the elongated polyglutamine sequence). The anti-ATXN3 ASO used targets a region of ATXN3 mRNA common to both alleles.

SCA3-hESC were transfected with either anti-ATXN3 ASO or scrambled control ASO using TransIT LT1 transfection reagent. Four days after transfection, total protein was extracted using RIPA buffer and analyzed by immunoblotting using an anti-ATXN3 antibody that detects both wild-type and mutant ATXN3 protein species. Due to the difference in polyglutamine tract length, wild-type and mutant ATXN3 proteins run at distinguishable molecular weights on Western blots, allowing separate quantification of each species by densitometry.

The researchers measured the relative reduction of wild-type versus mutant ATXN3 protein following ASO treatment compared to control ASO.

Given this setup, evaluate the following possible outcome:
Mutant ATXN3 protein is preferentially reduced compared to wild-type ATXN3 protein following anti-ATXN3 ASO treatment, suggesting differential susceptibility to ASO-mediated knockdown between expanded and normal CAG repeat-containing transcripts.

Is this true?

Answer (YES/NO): NO